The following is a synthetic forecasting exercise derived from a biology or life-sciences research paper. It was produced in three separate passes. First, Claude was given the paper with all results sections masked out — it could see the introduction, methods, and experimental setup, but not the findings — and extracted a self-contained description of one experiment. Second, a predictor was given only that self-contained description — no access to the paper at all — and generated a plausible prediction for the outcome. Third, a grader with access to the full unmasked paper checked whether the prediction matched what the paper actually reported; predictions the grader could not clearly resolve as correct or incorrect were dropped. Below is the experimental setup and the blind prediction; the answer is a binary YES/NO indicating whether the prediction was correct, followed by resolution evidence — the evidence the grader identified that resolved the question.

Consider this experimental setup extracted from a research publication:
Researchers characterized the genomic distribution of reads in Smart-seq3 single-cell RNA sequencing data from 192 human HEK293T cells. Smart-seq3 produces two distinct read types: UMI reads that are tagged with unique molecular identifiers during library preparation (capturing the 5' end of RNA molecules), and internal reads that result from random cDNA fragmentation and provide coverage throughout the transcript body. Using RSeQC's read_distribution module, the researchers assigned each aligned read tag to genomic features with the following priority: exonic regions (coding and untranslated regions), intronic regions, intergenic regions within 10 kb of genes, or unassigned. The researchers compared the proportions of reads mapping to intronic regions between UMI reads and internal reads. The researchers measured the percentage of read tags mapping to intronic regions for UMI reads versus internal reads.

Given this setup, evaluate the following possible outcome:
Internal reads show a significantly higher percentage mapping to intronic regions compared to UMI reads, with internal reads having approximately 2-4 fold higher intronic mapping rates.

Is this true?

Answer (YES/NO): NO